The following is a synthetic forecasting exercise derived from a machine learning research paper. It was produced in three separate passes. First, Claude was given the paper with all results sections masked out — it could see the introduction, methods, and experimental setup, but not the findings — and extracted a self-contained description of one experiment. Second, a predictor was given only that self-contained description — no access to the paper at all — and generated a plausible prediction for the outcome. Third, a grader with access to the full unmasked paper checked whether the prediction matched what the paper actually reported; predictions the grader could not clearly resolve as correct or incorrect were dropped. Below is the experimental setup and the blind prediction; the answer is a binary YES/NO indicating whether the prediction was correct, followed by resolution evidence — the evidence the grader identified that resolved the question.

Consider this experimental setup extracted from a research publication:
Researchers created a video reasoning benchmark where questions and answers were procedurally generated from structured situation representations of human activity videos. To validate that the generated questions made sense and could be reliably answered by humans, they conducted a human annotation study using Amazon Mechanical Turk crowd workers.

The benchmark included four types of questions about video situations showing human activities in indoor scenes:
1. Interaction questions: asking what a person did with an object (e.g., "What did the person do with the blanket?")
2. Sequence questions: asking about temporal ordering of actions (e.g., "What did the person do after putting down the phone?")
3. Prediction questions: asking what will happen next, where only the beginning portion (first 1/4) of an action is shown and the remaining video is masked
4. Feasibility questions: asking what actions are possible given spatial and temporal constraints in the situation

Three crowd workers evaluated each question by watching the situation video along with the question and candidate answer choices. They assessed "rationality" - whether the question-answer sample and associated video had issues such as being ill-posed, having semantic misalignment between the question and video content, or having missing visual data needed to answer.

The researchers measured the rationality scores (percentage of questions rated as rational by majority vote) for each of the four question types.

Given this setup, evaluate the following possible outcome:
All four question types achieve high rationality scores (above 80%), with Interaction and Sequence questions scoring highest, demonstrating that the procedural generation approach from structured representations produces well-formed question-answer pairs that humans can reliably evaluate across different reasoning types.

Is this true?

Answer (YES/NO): NO